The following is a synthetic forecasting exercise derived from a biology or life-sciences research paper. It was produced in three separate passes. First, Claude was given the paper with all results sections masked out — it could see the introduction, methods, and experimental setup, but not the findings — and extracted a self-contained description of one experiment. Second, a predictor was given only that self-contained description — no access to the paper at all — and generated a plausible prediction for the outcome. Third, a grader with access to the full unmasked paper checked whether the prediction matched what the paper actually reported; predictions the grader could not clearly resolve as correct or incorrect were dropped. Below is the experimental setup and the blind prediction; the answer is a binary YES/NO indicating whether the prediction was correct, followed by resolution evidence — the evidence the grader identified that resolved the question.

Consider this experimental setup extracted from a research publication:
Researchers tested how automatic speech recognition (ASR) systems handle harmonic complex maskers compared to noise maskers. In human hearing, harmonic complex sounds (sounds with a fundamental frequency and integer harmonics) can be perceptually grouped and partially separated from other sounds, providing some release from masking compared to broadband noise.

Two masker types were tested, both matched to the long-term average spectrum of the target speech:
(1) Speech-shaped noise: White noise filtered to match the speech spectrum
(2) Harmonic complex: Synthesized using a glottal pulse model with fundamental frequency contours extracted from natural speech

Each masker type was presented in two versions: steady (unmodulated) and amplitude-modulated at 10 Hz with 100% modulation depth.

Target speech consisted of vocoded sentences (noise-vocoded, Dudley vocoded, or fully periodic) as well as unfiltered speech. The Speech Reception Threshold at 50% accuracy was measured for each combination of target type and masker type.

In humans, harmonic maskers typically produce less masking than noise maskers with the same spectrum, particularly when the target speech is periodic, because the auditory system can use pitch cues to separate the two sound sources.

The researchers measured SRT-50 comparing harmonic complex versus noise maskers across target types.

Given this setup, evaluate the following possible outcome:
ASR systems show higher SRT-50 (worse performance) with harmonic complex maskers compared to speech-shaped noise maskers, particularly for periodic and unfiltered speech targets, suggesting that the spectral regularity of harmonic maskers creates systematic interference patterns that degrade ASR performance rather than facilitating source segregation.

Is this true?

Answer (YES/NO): NO